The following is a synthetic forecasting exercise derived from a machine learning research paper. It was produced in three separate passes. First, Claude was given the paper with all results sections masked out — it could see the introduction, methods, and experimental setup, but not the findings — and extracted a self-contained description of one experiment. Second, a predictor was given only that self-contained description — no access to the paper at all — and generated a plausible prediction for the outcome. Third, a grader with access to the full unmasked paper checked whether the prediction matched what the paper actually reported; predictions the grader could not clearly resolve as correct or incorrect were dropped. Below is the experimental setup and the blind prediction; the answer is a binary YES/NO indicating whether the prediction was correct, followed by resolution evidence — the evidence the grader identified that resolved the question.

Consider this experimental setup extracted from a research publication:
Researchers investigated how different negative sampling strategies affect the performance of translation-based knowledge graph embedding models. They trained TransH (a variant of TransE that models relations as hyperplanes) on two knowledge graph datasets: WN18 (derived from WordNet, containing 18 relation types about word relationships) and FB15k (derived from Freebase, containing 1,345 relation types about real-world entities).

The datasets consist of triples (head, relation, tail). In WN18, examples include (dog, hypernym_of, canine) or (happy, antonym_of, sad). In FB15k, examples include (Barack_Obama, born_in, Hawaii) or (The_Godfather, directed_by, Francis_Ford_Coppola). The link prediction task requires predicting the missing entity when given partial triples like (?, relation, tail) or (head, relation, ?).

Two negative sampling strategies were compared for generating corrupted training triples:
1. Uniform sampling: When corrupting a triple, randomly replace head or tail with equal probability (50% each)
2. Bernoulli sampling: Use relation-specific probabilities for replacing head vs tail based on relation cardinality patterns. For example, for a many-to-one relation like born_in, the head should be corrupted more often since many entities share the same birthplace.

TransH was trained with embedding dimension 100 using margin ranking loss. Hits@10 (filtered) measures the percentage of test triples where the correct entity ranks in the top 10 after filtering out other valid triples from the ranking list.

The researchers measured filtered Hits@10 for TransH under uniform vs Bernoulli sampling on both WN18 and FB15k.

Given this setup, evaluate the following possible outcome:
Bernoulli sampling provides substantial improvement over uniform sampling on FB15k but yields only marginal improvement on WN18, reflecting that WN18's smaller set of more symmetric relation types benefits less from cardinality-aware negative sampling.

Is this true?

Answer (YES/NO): NO